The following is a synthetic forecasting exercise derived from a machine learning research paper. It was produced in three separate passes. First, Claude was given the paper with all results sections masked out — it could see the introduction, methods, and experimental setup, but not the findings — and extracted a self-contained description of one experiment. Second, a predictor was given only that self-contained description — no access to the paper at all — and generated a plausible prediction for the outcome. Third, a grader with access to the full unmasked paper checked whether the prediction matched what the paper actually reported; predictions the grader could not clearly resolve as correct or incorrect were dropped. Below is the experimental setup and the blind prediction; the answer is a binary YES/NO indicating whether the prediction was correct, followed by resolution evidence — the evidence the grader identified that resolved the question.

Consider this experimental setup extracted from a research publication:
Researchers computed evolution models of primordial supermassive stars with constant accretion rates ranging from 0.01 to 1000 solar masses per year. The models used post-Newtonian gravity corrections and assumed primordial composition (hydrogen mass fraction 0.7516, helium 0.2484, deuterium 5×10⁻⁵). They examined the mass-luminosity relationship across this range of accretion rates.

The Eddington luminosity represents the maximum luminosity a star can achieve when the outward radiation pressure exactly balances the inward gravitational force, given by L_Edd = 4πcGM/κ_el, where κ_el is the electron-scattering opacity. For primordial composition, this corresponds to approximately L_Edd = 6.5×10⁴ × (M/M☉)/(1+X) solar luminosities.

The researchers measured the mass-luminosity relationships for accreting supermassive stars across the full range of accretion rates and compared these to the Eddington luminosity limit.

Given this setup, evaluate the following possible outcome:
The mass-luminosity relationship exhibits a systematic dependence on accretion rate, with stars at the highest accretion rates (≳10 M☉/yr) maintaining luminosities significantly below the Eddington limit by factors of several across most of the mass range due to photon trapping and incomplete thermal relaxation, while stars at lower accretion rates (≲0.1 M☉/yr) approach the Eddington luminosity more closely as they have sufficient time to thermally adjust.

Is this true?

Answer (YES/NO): NO